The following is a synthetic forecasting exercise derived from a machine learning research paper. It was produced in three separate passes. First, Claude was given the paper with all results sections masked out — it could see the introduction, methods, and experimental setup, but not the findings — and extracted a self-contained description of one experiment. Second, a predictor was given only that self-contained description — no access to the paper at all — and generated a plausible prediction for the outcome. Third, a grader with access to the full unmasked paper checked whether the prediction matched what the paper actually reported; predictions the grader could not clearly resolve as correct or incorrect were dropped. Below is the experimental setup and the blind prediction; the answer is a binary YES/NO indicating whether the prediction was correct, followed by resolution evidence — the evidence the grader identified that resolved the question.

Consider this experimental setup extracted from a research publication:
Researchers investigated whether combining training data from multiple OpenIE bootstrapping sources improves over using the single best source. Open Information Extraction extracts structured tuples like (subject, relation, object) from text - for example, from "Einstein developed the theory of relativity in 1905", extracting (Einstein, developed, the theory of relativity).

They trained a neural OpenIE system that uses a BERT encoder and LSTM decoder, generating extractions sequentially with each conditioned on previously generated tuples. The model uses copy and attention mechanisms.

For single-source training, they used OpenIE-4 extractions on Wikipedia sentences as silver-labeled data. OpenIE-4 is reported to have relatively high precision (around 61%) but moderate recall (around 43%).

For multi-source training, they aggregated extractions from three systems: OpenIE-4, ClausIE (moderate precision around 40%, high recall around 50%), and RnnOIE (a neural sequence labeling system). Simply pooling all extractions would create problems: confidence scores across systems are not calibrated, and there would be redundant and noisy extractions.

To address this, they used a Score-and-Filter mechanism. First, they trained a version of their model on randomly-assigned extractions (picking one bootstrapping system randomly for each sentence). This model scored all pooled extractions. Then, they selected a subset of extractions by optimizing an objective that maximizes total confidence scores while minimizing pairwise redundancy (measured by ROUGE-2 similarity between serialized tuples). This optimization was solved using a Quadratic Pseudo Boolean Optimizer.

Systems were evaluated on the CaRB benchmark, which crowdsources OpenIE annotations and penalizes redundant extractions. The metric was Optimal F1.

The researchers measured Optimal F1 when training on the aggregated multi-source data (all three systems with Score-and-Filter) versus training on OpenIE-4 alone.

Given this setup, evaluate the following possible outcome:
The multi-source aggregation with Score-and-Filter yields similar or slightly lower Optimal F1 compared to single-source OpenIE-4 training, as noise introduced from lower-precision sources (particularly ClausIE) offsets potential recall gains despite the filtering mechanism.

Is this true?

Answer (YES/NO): NO